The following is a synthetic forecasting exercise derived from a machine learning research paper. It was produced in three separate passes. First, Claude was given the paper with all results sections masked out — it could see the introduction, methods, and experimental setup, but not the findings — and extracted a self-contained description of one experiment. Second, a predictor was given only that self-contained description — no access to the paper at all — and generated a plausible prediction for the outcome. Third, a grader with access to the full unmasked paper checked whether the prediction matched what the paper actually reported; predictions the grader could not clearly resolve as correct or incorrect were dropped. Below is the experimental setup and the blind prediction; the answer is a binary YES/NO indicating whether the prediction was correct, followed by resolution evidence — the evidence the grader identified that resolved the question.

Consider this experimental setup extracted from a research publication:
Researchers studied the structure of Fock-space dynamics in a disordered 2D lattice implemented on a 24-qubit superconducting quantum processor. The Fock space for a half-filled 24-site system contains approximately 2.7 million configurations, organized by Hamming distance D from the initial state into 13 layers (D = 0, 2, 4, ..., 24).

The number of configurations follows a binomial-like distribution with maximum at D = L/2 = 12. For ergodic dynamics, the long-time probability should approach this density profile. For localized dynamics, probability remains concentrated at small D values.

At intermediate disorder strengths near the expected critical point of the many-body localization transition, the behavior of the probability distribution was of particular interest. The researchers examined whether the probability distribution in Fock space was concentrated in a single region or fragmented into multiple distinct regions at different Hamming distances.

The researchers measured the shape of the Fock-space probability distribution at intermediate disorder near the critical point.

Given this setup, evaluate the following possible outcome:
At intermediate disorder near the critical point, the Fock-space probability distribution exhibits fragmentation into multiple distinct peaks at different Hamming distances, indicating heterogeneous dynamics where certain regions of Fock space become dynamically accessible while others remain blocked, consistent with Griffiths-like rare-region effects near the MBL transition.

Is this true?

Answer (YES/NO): NO